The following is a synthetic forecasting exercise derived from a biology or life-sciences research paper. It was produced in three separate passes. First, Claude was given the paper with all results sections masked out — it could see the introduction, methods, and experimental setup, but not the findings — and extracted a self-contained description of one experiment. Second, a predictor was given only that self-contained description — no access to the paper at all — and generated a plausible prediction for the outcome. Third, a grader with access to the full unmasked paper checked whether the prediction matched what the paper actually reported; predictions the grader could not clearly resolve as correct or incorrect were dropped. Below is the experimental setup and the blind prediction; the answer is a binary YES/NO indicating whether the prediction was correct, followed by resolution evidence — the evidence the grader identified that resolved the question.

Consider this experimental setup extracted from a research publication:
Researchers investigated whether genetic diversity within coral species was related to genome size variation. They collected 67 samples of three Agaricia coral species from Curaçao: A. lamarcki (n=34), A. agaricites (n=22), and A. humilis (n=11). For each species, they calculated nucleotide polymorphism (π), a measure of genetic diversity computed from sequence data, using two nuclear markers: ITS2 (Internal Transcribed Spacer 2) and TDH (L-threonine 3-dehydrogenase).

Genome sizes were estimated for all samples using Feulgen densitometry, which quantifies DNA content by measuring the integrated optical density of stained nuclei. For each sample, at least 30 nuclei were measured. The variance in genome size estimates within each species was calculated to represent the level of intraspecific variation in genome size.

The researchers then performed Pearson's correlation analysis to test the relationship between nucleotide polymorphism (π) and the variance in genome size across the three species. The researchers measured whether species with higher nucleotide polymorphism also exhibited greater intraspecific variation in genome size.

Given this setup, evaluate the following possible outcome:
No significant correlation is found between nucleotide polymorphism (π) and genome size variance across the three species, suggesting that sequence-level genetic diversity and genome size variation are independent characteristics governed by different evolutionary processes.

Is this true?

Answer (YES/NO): NO